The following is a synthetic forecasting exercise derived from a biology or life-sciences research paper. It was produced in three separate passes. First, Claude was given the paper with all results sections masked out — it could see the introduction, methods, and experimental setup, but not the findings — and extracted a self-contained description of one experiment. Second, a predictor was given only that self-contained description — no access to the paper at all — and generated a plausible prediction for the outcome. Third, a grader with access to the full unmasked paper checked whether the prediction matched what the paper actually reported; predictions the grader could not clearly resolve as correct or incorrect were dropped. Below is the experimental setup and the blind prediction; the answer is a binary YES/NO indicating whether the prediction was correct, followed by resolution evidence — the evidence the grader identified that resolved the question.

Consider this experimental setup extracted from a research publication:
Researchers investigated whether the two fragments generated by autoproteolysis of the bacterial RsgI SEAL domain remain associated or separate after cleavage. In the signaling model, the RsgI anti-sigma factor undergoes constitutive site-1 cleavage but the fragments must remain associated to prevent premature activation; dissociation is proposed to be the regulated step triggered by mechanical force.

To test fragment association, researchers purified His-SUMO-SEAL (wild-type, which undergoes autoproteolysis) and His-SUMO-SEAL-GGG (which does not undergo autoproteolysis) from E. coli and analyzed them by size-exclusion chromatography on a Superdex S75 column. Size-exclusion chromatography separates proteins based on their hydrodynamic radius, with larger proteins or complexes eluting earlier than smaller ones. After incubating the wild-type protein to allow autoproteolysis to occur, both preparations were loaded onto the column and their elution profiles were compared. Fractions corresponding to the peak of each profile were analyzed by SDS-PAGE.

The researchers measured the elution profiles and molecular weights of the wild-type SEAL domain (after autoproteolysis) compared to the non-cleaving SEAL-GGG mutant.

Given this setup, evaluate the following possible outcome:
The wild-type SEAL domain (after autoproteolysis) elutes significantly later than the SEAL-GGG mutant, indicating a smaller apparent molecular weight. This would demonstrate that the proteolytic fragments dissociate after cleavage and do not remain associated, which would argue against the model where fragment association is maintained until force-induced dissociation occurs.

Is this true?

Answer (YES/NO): NO